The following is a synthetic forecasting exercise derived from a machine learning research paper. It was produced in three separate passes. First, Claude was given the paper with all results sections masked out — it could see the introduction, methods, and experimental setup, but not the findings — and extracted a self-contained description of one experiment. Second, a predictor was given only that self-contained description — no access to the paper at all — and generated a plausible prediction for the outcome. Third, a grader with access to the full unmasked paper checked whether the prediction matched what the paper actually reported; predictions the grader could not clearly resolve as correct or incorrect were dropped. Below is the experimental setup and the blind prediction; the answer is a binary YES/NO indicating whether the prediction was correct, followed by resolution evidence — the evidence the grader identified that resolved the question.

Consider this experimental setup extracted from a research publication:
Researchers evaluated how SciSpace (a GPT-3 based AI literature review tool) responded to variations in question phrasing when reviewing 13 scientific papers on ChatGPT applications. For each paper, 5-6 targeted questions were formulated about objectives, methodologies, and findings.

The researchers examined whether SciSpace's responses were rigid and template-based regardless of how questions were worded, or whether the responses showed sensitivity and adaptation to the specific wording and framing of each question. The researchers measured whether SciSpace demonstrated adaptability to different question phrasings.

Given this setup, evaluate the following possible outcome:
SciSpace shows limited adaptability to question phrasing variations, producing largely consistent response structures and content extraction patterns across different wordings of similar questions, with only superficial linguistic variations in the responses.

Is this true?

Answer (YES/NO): NO